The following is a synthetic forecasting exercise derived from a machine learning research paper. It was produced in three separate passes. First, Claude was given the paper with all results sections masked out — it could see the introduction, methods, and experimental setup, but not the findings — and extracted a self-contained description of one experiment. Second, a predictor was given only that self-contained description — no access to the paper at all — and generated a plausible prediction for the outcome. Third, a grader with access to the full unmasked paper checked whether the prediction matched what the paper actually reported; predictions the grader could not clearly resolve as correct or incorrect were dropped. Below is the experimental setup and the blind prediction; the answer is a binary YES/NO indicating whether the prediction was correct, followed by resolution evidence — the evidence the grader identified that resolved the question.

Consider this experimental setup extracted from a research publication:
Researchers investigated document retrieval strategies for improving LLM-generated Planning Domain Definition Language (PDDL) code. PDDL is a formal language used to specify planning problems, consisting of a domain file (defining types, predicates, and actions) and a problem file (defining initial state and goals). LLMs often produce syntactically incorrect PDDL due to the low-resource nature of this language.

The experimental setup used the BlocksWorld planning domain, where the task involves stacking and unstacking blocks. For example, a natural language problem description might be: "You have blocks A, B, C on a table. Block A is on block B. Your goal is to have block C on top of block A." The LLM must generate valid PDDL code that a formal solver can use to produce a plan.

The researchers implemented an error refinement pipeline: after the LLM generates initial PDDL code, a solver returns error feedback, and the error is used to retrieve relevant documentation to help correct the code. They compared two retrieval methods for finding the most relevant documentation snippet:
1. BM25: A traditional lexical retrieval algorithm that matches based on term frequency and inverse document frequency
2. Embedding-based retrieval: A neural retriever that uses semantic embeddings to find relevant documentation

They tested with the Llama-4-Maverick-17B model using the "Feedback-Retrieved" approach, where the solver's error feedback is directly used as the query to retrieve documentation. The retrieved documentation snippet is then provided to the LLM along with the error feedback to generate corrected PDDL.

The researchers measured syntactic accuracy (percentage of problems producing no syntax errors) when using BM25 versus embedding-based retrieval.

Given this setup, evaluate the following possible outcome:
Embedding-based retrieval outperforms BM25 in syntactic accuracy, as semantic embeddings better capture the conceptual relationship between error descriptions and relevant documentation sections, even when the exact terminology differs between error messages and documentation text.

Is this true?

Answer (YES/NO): YES